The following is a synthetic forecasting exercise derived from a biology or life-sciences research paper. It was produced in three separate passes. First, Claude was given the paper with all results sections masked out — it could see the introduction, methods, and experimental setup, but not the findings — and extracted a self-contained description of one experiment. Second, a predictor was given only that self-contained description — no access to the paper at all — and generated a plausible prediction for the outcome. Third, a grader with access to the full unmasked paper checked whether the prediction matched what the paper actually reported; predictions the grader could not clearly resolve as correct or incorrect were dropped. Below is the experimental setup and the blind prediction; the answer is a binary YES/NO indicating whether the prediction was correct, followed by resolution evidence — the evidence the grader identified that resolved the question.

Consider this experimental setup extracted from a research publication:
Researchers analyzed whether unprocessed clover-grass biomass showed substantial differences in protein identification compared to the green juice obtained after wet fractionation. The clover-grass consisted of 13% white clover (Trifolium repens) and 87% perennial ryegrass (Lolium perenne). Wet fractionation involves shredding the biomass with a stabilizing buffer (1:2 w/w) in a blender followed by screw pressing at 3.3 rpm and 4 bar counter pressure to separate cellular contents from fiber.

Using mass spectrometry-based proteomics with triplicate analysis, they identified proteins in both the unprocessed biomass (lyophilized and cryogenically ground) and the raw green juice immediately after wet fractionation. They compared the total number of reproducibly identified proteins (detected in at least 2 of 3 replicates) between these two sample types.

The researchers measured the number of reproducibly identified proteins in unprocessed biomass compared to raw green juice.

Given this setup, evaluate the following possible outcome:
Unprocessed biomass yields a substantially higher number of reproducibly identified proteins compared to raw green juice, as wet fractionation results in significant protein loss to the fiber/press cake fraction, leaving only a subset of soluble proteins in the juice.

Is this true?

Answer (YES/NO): NO